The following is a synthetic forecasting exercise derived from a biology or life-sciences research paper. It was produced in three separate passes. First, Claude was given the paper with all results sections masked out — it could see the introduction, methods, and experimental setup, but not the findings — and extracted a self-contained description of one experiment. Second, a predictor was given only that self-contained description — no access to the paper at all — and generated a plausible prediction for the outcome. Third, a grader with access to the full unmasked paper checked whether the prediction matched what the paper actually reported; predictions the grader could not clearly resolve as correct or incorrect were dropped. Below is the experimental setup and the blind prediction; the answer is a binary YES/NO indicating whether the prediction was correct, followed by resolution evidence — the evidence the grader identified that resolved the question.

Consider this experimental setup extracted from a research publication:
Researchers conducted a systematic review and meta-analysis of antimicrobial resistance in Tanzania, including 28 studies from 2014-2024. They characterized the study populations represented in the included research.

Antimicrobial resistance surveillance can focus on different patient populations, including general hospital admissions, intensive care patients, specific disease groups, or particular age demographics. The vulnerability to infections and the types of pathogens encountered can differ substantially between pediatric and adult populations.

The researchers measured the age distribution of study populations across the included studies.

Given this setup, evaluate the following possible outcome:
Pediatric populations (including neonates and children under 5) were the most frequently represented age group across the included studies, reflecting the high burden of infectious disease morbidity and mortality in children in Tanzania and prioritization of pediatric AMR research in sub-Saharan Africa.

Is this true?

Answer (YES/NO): YES